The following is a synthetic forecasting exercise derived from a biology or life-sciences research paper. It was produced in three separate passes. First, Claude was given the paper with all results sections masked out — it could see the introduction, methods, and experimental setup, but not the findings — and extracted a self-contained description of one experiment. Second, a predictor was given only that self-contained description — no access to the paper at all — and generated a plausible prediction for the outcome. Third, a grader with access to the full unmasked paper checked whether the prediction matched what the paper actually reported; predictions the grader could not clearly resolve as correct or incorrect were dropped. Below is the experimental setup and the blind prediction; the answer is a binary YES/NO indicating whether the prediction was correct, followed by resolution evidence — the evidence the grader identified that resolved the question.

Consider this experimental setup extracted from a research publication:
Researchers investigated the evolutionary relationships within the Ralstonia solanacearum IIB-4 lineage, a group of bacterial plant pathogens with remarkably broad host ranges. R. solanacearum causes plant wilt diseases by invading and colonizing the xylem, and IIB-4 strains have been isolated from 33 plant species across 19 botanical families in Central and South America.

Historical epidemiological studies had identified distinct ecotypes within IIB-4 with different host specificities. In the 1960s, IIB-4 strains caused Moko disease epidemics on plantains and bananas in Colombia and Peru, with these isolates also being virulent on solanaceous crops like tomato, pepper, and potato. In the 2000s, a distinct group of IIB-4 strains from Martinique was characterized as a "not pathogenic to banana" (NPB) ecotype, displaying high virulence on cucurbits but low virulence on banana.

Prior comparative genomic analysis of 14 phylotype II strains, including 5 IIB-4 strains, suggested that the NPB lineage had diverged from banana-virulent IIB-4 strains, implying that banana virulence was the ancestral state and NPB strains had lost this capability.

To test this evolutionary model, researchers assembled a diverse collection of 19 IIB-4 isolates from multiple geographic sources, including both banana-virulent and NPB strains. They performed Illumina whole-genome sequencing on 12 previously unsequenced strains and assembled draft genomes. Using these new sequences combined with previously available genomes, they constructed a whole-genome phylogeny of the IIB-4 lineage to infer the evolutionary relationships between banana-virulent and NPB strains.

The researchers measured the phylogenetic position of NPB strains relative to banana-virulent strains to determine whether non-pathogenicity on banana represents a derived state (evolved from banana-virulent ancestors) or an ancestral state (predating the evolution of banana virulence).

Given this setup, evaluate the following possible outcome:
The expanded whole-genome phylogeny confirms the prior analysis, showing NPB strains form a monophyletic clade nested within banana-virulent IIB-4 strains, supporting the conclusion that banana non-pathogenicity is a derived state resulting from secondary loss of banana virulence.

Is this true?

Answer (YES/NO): NO